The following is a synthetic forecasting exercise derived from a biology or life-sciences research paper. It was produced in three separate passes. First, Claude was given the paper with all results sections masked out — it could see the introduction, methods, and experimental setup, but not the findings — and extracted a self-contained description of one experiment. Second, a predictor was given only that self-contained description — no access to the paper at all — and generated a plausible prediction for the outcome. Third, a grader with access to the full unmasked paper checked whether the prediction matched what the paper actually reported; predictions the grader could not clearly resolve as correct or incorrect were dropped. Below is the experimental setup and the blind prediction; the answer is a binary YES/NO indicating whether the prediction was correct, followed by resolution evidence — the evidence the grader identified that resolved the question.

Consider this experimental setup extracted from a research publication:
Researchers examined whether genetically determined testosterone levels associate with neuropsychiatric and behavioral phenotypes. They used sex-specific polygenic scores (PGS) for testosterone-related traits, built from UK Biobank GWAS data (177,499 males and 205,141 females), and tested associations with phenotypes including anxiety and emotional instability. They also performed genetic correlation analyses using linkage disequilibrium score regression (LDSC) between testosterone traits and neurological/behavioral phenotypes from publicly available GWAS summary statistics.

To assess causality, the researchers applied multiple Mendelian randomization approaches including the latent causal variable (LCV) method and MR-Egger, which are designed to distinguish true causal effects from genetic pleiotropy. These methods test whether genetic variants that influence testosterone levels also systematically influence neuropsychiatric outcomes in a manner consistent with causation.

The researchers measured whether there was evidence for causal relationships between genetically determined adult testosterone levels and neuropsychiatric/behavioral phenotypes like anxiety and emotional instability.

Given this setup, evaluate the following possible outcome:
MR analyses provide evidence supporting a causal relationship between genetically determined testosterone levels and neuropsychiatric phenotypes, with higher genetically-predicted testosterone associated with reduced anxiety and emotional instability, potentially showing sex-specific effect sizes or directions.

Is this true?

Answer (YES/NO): NO